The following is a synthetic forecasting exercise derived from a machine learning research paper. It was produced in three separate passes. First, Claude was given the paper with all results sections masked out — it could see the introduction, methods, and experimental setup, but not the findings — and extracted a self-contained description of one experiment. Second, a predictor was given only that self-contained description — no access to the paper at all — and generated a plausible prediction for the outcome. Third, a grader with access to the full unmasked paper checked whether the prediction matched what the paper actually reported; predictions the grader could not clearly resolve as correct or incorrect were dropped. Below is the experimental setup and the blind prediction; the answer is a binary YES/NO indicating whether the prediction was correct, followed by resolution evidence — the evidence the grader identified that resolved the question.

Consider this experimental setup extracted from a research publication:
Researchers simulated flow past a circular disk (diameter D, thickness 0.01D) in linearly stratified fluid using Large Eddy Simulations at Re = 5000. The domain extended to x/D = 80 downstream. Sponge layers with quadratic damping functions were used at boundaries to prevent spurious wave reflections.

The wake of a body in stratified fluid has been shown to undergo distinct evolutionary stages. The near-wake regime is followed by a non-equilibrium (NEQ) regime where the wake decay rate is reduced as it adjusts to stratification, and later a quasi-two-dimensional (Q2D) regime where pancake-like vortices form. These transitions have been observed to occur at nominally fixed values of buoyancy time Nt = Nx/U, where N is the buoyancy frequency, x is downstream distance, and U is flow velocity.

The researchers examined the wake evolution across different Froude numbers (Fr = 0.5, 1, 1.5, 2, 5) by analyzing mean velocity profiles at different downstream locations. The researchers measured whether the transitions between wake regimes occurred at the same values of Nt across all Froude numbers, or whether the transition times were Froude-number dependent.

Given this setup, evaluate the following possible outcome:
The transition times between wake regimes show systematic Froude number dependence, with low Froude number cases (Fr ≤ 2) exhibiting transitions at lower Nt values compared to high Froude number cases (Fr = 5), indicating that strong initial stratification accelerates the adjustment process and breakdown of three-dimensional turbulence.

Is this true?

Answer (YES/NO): NO